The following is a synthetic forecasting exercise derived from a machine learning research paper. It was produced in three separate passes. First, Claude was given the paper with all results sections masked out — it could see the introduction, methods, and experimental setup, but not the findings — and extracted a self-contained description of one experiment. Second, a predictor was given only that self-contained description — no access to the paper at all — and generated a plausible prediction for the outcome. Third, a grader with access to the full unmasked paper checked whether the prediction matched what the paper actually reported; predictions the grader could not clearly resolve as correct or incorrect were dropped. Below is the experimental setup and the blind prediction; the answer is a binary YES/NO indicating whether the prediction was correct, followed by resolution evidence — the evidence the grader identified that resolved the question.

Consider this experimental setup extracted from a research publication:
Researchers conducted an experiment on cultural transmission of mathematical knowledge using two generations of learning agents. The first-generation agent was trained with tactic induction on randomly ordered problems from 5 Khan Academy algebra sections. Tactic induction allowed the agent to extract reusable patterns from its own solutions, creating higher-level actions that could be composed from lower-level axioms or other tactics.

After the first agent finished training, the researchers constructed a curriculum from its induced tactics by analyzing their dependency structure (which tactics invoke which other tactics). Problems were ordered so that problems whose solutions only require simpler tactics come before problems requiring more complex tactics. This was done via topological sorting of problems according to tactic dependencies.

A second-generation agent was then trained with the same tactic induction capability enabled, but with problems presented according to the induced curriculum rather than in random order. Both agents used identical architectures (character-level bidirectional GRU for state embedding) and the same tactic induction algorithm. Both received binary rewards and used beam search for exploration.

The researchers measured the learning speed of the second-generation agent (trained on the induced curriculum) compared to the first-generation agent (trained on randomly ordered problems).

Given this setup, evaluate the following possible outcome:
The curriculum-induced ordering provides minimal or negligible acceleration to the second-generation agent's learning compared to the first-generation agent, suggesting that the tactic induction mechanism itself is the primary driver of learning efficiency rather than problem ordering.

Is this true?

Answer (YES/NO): NO